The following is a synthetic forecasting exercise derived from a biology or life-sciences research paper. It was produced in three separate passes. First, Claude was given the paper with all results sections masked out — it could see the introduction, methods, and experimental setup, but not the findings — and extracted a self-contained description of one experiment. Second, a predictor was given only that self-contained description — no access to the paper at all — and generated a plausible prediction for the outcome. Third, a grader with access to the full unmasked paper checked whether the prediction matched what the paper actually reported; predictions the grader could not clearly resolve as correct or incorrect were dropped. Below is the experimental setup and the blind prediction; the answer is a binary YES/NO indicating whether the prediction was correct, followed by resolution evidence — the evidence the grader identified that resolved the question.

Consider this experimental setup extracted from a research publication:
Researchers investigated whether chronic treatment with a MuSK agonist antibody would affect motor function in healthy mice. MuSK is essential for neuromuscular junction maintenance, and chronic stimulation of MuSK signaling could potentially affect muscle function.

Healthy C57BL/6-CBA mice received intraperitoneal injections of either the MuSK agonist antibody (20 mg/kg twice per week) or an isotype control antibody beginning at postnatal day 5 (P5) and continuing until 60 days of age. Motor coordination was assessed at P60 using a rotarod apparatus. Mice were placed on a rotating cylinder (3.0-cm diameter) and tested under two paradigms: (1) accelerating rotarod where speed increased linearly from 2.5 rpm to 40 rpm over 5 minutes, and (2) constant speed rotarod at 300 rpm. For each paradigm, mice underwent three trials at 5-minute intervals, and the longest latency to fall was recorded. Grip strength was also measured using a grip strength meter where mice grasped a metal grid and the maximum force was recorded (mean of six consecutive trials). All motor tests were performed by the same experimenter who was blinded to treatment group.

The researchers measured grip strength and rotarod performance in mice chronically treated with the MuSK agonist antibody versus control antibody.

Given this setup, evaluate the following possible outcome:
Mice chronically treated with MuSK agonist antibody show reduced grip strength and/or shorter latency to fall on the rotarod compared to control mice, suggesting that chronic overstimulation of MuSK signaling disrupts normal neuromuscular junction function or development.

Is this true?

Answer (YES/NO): NO